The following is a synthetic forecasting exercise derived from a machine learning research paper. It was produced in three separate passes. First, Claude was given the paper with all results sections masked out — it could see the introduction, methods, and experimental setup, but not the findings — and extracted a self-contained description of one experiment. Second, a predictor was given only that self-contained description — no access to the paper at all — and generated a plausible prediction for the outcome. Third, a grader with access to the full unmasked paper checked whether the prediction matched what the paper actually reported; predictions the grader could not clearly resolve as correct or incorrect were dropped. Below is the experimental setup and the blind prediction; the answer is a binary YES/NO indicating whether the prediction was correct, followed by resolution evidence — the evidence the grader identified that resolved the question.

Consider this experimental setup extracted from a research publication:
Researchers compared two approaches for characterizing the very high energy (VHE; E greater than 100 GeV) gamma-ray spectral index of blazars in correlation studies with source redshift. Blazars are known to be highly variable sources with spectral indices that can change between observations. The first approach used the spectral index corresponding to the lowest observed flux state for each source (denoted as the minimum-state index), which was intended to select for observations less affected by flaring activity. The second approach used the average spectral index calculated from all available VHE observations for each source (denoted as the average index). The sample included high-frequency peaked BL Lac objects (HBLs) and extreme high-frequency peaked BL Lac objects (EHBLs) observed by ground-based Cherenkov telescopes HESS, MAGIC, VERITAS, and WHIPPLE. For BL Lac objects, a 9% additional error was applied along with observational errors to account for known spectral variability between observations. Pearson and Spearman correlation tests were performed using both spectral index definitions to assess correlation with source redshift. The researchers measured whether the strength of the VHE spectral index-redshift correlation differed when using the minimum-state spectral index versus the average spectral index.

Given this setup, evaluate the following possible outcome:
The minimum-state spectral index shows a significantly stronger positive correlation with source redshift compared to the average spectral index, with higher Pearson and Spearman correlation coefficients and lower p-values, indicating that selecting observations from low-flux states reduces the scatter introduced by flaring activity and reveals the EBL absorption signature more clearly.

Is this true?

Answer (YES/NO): NO